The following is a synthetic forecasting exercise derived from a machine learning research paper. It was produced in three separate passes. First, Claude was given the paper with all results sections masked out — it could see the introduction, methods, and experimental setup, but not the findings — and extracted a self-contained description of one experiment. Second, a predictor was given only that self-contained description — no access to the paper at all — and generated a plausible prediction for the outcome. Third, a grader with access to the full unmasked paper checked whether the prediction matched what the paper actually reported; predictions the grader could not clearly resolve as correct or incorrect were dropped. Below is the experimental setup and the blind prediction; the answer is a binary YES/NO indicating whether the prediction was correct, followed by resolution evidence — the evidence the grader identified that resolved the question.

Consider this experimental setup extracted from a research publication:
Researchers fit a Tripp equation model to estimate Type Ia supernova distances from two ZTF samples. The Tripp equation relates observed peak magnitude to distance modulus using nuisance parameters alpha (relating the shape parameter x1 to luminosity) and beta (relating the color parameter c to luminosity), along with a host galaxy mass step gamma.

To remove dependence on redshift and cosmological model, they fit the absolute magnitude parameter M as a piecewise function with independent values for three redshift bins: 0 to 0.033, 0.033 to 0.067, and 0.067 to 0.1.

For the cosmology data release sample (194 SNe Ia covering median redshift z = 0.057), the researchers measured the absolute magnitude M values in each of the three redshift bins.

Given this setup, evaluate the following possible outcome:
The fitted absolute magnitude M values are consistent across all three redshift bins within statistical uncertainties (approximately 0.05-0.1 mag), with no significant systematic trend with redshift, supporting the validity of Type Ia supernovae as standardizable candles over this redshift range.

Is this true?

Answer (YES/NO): NO